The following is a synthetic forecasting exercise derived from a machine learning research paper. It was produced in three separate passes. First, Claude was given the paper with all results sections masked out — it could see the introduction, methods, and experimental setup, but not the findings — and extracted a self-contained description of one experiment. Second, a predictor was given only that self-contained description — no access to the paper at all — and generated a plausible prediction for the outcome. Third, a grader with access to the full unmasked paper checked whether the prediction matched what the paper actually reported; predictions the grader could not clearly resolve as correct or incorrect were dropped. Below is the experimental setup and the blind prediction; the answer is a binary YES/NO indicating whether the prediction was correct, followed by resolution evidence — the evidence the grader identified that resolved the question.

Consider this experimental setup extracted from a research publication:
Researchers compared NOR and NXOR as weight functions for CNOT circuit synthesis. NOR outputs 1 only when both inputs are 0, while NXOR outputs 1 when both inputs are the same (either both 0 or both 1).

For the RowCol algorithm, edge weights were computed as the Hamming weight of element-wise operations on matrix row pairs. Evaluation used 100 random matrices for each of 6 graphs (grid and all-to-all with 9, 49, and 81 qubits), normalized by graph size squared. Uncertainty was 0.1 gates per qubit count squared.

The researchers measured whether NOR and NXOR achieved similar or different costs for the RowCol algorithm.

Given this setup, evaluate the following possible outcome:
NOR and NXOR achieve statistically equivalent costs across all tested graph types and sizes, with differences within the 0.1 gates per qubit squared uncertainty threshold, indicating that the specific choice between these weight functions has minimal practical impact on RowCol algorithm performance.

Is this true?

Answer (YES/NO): YES